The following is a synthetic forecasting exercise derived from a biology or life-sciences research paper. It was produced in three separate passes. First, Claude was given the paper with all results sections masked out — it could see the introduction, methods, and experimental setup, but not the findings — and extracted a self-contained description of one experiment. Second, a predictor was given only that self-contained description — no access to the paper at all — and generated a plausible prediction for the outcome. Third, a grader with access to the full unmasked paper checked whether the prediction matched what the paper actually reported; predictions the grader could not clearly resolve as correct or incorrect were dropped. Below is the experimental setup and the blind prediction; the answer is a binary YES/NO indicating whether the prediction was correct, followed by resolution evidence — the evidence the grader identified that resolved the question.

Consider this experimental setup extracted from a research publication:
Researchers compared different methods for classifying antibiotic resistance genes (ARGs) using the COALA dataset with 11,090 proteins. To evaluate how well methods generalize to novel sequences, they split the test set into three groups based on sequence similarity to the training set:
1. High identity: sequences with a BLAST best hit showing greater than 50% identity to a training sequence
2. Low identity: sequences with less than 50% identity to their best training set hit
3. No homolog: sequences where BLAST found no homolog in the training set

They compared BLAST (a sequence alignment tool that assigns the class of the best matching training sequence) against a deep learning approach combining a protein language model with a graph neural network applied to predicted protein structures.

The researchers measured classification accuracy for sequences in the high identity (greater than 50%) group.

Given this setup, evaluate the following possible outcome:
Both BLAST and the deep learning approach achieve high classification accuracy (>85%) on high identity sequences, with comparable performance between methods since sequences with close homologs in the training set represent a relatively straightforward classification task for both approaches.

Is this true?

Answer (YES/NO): NO